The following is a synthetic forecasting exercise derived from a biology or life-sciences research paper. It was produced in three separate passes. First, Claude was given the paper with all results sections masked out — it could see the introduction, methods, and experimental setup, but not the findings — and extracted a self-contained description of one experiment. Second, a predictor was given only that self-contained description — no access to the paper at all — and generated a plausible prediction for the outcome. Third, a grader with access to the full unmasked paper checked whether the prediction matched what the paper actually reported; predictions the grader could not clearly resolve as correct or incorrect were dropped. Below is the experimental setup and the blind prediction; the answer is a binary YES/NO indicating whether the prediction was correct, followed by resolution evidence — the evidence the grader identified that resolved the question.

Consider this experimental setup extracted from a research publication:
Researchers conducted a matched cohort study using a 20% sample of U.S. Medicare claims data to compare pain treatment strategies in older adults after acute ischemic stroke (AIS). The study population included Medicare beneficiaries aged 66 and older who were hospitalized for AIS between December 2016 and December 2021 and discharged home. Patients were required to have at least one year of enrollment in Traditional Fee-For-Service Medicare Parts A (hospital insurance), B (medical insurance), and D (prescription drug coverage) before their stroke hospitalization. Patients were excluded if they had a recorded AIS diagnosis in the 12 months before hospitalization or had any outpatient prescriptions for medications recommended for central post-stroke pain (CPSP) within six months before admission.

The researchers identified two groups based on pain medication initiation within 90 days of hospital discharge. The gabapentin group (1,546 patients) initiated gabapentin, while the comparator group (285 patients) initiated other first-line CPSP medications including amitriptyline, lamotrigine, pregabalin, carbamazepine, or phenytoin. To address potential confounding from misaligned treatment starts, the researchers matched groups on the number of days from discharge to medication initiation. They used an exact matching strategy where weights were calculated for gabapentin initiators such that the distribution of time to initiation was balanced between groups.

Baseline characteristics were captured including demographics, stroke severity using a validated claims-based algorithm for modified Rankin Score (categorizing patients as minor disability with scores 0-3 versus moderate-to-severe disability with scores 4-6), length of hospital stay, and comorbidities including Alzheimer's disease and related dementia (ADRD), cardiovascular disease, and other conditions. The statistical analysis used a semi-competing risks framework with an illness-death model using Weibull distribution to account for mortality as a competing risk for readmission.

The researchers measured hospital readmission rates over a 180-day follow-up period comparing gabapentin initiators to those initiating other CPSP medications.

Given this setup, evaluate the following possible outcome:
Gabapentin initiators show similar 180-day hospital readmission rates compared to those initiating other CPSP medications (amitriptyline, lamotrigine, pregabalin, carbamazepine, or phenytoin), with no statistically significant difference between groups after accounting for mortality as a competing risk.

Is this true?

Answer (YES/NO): YES